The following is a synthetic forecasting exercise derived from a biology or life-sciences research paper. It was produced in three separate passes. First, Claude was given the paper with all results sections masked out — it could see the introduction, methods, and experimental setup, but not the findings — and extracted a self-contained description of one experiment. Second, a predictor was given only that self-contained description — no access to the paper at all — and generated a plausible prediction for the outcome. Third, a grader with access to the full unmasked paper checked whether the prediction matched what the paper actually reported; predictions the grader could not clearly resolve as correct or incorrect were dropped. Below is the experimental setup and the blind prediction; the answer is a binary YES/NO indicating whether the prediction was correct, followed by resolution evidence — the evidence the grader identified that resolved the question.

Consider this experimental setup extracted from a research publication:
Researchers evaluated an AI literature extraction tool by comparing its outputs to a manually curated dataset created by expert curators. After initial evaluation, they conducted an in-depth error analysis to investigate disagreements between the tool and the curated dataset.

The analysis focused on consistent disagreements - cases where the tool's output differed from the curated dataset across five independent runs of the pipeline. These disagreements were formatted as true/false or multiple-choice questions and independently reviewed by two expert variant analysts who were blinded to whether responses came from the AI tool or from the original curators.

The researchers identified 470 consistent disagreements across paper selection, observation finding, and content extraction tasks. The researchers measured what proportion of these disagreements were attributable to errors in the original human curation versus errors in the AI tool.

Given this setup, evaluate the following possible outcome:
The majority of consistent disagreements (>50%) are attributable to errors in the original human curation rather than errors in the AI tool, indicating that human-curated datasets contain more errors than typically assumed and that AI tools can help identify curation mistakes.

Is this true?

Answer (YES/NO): NO